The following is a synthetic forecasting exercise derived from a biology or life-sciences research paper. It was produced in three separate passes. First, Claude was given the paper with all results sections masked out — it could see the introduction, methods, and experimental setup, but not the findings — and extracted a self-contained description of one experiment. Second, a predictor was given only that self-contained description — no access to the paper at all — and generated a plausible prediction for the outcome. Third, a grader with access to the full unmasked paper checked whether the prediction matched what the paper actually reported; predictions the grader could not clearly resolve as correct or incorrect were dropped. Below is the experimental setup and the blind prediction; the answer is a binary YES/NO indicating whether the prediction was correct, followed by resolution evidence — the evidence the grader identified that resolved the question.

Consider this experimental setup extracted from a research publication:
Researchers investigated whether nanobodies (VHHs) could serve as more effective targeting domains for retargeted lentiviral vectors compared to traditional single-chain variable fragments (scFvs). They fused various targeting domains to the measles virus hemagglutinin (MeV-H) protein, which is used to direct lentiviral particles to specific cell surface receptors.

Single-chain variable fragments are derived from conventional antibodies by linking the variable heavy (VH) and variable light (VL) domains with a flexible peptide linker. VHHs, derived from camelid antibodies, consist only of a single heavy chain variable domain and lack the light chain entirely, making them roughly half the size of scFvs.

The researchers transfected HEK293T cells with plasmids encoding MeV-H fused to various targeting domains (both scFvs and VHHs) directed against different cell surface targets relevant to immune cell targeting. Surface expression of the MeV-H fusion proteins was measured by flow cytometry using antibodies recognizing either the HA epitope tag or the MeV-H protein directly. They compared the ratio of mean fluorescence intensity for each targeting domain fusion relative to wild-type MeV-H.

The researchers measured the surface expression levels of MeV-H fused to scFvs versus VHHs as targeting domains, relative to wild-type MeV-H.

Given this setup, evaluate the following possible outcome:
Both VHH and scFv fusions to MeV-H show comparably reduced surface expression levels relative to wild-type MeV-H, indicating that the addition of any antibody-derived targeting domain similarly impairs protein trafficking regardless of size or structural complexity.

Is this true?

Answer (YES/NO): NO